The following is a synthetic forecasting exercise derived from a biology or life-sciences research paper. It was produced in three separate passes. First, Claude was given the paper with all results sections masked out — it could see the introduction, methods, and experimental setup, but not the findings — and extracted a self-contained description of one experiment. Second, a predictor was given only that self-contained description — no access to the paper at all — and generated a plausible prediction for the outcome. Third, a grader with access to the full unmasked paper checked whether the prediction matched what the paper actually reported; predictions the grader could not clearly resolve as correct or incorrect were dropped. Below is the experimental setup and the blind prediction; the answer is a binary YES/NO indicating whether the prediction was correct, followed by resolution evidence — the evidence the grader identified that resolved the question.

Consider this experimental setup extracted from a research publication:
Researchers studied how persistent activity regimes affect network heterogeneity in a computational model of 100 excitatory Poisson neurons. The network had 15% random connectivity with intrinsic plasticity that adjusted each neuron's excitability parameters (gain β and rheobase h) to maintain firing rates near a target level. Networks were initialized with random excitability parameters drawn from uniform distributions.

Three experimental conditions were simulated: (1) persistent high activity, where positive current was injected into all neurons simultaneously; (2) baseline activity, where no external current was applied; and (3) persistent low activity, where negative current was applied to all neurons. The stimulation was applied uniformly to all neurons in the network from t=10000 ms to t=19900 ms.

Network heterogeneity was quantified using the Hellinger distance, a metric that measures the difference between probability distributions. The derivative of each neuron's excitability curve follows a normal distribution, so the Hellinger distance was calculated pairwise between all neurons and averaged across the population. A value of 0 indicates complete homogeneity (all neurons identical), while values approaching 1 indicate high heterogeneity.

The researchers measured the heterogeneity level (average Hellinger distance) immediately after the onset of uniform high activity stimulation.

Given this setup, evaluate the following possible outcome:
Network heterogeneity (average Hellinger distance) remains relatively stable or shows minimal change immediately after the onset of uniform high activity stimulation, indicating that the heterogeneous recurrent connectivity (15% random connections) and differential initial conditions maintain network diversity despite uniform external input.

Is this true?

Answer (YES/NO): NO